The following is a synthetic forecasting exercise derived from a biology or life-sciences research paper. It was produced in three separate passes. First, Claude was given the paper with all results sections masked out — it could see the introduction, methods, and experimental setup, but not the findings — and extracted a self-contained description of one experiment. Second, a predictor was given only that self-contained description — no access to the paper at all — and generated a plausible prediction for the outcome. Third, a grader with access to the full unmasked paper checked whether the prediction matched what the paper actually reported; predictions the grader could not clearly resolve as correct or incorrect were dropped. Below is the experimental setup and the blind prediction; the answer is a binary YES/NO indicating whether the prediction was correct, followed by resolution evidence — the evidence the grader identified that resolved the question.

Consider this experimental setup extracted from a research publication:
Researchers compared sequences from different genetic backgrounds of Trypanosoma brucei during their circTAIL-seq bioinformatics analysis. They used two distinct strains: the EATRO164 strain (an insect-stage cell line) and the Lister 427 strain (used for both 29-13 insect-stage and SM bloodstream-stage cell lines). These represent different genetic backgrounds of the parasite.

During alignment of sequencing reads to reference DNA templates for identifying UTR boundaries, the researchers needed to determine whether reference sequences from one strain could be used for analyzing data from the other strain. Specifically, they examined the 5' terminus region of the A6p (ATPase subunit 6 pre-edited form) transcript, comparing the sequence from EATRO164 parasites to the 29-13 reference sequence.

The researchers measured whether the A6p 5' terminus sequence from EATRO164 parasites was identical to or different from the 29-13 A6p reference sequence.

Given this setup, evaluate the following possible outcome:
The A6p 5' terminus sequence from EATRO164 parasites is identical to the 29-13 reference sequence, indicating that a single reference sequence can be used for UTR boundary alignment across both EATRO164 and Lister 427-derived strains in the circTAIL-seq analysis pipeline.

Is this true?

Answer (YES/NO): NO